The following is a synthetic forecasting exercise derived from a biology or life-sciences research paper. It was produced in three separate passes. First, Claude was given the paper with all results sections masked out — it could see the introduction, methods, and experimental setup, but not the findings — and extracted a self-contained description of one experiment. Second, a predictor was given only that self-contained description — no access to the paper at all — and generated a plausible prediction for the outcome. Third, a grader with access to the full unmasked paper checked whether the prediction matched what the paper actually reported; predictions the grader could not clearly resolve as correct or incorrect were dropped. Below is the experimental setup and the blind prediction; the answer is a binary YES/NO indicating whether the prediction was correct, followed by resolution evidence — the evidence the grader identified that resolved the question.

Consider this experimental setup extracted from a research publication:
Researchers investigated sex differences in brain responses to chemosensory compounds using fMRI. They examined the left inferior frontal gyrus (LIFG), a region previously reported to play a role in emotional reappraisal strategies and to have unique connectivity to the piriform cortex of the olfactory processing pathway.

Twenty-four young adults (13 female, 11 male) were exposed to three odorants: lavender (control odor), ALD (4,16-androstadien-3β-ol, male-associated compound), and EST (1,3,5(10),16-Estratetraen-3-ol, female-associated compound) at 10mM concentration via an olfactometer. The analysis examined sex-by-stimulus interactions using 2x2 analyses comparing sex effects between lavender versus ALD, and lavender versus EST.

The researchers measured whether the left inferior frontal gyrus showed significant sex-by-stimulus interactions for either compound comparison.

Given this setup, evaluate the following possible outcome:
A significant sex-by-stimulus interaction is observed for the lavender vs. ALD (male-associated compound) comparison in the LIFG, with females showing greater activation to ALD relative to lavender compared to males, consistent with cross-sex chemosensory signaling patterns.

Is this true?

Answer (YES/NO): NO